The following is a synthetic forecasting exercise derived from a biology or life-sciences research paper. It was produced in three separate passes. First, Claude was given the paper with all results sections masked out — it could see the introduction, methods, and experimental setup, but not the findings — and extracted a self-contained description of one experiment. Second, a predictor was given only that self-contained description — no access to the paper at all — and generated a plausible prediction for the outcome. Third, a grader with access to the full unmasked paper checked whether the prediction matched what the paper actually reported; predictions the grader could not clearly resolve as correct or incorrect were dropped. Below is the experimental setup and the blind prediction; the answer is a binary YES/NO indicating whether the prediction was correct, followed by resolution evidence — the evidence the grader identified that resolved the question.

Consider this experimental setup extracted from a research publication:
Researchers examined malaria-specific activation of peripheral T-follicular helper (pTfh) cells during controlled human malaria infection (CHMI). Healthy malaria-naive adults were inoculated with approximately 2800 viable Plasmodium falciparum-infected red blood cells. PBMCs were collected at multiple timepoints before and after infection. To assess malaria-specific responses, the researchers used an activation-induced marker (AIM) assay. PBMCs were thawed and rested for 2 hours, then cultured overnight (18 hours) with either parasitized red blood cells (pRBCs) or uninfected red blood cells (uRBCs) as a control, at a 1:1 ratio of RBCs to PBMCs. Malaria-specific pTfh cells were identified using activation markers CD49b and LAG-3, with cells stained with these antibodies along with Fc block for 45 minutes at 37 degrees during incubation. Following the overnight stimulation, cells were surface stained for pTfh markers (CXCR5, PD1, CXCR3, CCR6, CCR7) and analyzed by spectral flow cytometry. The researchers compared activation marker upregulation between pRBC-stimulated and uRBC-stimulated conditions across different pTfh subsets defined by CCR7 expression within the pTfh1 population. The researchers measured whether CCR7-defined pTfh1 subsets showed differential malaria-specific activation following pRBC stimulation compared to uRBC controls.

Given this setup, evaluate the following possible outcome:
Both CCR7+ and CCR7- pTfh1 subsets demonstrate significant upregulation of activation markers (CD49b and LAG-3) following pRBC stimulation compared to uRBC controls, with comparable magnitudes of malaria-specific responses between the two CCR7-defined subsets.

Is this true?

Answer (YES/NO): NO